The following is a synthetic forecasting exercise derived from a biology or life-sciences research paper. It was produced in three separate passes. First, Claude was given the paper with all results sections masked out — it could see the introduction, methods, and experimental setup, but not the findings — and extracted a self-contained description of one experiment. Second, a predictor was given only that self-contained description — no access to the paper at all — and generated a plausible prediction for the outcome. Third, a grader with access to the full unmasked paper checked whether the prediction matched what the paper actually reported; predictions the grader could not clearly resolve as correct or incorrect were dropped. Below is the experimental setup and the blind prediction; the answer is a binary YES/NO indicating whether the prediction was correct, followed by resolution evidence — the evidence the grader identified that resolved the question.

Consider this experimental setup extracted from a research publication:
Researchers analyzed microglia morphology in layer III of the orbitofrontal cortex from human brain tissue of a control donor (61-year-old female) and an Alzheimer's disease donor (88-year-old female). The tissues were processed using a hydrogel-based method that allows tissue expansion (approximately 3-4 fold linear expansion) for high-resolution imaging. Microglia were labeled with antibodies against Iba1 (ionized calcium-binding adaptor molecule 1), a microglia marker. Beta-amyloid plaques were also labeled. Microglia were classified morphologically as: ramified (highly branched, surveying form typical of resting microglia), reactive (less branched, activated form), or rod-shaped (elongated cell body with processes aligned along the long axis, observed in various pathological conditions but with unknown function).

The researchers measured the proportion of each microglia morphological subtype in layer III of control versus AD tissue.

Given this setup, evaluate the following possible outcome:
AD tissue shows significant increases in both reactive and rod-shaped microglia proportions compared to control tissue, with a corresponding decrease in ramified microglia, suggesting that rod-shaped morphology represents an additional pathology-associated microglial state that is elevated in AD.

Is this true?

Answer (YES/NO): YES